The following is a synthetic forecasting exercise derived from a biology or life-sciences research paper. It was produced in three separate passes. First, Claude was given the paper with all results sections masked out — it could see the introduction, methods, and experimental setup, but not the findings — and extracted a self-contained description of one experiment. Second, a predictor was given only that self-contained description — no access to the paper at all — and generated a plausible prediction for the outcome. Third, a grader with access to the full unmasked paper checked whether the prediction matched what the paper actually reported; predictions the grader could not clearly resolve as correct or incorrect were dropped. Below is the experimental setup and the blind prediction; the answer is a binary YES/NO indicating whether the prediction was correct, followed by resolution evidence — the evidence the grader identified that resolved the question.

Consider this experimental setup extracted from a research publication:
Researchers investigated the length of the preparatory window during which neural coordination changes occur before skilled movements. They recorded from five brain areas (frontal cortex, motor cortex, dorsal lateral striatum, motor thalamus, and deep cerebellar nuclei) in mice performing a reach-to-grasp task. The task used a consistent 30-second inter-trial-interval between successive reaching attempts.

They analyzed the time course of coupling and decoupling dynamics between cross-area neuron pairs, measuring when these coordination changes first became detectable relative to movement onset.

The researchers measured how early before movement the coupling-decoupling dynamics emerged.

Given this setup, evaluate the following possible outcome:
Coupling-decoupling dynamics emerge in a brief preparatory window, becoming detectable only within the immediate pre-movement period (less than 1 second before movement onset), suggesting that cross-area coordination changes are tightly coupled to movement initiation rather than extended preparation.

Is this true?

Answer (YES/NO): NO